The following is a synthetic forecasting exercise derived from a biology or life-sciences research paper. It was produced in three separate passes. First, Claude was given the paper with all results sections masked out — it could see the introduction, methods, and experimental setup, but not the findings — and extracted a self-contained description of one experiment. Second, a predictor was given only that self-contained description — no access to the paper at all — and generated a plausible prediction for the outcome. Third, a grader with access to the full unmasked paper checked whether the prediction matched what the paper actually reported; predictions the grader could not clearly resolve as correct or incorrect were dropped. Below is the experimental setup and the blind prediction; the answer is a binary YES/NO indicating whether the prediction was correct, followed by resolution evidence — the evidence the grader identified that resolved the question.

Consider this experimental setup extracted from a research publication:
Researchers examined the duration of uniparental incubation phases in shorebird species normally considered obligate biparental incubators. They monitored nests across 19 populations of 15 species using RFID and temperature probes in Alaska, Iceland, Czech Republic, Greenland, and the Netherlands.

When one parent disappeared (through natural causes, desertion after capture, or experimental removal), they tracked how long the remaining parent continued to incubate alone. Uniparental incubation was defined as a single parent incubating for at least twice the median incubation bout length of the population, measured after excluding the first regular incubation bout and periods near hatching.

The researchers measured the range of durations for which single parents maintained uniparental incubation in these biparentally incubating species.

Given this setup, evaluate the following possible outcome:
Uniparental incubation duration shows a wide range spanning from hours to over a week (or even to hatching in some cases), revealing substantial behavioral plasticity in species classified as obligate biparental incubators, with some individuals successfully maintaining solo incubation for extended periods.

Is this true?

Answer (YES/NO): NO